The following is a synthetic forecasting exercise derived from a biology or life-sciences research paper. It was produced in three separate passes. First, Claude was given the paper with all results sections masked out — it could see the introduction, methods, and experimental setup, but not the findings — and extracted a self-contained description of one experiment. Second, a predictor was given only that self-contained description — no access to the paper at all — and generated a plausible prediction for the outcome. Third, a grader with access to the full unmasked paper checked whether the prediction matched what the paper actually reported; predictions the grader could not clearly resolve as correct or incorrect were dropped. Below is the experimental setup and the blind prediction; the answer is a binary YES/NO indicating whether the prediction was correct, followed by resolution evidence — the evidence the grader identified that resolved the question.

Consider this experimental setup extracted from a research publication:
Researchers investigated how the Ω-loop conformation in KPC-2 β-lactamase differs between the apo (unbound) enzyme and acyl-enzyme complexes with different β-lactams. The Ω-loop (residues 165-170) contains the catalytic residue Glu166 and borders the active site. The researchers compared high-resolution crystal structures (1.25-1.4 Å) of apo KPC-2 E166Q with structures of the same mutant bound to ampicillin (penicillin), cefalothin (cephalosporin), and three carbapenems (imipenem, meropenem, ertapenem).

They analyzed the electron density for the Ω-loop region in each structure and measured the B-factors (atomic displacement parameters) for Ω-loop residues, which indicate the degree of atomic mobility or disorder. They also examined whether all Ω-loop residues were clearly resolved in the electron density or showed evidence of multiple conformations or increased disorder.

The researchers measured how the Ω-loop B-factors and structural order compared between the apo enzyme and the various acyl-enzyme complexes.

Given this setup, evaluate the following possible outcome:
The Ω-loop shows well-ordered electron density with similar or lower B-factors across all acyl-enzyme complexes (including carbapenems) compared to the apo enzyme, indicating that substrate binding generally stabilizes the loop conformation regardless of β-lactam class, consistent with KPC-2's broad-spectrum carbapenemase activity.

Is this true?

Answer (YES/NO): NO